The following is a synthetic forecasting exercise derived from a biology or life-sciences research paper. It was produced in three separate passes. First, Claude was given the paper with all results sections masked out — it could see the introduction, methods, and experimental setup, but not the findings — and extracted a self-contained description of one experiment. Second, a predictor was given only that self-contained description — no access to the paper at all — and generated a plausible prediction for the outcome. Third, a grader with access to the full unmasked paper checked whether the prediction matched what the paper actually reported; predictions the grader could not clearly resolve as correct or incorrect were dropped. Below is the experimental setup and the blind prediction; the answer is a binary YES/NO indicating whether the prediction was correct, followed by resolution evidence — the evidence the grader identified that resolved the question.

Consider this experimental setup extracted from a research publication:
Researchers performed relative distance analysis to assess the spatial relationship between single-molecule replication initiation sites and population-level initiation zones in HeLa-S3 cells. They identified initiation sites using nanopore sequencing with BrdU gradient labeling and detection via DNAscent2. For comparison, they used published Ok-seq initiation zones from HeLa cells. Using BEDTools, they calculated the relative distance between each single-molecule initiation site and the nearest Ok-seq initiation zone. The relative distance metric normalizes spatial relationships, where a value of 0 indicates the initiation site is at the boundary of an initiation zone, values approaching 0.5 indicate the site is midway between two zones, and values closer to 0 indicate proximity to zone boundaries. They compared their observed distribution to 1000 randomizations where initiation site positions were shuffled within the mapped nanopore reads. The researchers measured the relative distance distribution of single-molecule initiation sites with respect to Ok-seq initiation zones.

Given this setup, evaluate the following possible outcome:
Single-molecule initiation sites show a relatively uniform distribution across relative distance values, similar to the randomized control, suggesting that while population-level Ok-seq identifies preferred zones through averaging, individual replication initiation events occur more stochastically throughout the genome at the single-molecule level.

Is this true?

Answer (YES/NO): NO